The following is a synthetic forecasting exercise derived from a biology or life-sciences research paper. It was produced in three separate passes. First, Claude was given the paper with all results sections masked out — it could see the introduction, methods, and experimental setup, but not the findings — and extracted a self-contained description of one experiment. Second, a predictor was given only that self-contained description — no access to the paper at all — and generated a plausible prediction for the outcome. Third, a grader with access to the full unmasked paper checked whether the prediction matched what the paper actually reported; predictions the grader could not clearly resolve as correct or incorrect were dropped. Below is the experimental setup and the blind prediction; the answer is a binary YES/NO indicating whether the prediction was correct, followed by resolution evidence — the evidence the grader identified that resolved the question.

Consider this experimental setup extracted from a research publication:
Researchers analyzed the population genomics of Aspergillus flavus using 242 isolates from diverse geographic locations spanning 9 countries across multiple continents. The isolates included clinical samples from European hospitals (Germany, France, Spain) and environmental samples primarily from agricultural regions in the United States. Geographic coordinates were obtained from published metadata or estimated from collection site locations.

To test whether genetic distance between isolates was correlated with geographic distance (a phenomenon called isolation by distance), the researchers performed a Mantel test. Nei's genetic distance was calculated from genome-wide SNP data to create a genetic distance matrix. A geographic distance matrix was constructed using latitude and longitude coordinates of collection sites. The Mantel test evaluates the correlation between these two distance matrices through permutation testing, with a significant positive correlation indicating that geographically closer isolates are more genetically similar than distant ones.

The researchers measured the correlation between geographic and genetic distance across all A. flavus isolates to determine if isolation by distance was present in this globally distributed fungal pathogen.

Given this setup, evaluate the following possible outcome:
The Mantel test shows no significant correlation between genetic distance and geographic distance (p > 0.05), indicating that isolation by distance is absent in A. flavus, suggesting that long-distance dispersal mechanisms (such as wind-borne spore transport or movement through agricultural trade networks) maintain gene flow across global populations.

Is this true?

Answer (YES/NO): YES